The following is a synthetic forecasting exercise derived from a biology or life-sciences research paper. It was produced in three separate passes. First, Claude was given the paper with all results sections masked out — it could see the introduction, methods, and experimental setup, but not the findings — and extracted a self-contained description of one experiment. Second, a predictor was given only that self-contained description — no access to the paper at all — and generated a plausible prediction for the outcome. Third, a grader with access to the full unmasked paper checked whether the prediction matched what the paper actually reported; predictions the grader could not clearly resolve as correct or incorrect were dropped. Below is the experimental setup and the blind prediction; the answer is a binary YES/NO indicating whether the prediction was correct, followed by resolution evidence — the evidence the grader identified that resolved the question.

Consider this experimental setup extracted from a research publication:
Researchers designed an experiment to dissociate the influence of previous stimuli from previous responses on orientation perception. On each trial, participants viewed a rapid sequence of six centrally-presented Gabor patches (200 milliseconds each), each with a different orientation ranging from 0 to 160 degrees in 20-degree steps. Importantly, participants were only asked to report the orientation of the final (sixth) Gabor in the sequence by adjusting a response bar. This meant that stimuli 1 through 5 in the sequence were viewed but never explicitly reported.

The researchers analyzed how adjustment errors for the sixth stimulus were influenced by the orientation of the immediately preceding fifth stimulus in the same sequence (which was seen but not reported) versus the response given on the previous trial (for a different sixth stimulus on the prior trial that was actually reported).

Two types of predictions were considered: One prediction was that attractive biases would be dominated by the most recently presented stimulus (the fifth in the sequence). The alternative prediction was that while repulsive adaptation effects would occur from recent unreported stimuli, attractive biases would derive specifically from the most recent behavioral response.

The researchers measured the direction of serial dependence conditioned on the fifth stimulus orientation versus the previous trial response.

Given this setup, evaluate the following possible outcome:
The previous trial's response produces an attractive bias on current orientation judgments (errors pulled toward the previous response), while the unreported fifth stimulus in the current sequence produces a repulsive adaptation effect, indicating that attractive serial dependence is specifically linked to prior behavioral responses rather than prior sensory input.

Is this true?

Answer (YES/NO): YES